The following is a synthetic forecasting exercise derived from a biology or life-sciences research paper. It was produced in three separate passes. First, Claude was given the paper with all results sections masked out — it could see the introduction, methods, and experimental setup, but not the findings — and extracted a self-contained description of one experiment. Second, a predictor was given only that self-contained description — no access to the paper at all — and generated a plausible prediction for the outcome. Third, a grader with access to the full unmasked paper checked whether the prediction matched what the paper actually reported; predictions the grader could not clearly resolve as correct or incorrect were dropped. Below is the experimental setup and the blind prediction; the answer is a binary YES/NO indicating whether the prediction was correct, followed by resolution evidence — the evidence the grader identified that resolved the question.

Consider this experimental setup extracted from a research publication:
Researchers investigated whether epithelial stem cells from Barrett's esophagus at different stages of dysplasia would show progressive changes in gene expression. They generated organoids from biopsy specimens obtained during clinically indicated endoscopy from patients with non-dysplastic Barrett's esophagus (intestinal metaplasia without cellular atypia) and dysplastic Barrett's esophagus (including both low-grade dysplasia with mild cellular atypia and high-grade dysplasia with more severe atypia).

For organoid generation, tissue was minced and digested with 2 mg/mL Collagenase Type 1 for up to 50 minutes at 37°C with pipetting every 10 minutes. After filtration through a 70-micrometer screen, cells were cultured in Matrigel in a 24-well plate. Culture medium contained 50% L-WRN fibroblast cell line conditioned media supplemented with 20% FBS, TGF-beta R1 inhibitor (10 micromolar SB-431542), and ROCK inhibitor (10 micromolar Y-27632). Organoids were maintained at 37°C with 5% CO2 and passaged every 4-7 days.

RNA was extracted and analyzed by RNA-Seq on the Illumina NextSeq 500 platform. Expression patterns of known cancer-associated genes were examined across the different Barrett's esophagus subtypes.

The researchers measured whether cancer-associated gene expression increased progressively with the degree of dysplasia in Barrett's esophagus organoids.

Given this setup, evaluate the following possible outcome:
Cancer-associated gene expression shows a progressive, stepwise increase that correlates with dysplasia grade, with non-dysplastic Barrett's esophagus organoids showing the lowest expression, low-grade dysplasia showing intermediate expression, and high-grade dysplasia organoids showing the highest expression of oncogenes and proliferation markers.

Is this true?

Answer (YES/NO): NO